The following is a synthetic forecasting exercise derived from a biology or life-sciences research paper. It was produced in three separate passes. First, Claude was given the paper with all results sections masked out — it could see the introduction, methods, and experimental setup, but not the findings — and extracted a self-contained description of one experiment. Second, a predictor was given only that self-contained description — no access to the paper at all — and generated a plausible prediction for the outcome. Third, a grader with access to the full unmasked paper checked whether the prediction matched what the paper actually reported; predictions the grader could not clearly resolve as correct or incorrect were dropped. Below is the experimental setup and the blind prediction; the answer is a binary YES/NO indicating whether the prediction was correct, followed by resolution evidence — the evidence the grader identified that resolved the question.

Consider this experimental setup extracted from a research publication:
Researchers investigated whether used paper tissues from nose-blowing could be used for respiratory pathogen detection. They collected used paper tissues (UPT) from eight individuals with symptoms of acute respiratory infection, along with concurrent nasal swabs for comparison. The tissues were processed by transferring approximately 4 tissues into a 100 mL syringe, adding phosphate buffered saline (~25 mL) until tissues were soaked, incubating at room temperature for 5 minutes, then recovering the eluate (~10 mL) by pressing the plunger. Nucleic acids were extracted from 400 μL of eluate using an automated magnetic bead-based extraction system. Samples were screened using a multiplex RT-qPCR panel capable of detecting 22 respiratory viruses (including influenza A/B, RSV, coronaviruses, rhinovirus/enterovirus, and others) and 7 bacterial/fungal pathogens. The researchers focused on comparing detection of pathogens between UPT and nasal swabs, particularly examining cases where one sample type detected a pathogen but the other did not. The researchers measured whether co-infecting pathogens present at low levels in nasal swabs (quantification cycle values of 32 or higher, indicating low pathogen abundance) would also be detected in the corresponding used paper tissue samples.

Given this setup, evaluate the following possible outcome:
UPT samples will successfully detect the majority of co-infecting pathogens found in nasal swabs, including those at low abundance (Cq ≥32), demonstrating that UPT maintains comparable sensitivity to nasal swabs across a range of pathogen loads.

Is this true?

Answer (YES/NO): NO